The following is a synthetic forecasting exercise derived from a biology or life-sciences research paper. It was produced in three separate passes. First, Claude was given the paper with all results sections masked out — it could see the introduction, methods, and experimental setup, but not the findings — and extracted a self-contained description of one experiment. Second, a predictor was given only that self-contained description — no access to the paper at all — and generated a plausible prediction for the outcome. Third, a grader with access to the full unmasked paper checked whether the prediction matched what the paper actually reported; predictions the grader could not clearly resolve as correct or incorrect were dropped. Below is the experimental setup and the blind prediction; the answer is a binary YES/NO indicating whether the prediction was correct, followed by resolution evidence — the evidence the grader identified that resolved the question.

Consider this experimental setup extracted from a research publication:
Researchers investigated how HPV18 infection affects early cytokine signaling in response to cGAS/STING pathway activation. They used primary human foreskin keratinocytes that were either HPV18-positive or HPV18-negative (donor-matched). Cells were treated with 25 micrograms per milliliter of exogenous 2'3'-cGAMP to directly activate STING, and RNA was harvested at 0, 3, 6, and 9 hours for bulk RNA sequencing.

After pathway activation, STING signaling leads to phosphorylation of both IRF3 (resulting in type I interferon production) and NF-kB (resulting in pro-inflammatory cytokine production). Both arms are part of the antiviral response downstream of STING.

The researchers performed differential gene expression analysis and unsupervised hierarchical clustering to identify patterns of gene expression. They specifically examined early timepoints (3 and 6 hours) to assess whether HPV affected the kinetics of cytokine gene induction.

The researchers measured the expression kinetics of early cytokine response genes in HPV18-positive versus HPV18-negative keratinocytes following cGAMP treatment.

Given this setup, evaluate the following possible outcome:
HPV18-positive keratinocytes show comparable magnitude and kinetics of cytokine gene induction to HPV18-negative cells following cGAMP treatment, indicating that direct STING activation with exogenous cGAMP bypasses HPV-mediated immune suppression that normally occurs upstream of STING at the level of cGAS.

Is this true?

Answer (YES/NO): NO